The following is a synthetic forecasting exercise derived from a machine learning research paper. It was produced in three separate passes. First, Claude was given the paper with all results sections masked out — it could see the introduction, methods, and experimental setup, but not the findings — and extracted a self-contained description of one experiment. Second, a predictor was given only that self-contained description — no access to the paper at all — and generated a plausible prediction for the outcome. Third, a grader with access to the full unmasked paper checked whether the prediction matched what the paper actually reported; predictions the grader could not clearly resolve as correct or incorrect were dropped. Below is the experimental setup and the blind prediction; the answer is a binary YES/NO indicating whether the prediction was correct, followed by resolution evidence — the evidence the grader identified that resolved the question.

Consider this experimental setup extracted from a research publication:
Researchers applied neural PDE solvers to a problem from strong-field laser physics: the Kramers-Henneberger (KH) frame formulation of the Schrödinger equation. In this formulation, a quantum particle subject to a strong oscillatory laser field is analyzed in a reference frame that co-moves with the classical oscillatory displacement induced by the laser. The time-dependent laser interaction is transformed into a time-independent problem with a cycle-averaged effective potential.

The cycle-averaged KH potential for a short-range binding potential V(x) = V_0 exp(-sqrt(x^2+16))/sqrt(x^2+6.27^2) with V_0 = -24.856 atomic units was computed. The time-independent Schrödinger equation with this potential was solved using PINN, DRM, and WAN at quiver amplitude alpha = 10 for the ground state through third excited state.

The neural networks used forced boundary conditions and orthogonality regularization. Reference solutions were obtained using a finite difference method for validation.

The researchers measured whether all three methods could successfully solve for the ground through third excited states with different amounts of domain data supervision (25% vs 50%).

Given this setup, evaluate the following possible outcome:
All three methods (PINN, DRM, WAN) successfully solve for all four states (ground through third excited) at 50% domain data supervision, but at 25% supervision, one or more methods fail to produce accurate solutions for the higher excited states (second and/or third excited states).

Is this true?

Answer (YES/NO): NO